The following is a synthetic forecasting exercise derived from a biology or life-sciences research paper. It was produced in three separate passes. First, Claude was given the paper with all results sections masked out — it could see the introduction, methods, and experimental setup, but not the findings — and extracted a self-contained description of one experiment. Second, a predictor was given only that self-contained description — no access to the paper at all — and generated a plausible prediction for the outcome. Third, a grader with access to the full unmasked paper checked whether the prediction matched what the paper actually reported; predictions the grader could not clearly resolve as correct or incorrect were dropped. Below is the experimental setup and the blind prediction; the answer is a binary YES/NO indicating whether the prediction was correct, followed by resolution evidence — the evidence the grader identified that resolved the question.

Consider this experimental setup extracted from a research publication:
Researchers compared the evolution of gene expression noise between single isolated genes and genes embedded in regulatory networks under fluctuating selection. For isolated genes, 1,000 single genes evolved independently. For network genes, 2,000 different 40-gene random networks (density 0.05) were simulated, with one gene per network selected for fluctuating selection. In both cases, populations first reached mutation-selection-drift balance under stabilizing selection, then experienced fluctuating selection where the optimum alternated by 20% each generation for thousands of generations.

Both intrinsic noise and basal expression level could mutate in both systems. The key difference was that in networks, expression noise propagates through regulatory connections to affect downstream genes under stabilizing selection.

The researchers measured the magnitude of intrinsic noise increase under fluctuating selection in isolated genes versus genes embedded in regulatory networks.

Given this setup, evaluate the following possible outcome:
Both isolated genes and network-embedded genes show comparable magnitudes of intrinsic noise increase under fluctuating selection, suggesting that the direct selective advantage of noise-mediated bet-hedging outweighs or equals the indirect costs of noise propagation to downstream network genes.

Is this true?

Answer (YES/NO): NO